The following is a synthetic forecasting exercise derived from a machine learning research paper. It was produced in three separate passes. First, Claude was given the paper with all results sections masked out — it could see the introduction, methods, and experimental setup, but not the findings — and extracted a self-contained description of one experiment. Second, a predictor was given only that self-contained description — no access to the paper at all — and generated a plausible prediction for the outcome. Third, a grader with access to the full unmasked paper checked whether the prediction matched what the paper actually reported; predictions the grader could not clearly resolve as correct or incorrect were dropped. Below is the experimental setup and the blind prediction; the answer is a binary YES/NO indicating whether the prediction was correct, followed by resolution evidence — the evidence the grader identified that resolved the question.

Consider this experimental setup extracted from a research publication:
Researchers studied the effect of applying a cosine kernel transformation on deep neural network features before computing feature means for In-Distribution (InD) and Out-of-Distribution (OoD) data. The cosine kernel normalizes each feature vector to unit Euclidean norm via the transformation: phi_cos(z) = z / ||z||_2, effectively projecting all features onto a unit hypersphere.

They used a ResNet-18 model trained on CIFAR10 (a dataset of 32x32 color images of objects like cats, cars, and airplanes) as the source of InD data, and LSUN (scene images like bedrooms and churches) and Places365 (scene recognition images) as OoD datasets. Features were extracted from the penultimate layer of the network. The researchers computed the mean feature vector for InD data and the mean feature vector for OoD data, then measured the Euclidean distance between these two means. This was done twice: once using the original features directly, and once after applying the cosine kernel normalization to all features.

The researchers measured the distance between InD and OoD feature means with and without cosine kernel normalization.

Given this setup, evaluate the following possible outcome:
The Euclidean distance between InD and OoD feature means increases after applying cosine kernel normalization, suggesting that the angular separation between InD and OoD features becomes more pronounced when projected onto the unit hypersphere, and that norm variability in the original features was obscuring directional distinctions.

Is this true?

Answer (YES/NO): NO